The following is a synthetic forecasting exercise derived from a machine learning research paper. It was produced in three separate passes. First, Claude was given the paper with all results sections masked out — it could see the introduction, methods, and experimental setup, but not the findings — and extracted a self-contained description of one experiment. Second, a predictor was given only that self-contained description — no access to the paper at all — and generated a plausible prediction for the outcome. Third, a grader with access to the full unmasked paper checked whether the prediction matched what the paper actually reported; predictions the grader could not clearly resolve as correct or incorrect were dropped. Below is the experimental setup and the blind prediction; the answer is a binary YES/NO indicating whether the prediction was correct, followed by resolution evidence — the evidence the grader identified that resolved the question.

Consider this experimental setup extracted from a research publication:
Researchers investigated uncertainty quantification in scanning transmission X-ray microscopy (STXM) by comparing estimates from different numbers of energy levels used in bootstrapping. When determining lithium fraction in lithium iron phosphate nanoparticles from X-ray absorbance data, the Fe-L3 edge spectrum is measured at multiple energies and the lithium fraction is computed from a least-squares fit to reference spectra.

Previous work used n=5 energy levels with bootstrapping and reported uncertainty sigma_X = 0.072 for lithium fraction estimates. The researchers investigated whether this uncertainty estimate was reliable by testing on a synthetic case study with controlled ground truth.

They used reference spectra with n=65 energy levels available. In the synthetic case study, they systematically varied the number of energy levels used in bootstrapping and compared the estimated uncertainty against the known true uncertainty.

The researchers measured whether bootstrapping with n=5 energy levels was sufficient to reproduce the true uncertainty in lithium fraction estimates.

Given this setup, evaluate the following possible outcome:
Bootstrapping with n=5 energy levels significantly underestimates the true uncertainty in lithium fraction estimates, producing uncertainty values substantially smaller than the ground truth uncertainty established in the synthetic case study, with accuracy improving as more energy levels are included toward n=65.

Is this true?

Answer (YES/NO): NO